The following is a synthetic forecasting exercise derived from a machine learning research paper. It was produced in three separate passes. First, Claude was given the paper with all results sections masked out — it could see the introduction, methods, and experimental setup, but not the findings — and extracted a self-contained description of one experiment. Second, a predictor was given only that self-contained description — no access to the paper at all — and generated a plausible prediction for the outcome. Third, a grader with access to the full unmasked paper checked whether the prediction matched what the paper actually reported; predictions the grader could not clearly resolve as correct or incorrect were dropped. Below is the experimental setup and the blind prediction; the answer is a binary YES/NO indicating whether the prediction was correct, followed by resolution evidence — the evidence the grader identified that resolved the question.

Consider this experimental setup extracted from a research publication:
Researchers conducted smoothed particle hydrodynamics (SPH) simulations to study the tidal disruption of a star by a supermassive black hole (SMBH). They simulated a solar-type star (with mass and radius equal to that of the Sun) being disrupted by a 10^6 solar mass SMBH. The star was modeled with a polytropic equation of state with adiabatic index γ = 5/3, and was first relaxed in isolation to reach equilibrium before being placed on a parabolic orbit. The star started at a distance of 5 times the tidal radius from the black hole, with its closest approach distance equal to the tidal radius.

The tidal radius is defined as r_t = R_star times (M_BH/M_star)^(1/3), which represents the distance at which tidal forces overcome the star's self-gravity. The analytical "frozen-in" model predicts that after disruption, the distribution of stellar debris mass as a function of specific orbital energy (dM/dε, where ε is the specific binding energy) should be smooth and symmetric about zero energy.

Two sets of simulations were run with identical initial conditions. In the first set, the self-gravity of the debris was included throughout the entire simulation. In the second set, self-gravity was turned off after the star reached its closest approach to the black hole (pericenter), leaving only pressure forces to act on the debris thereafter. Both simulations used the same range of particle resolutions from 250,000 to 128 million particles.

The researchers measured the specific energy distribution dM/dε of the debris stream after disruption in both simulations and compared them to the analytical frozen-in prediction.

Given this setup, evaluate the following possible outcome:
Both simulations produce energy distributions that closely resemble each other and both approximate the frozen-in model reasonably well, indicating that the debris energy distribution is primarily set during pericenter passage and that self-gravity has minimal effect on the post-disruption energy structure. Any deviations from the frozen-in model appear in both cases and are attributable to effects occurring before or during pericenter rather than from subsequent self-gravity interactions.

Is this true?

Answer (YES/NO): NO